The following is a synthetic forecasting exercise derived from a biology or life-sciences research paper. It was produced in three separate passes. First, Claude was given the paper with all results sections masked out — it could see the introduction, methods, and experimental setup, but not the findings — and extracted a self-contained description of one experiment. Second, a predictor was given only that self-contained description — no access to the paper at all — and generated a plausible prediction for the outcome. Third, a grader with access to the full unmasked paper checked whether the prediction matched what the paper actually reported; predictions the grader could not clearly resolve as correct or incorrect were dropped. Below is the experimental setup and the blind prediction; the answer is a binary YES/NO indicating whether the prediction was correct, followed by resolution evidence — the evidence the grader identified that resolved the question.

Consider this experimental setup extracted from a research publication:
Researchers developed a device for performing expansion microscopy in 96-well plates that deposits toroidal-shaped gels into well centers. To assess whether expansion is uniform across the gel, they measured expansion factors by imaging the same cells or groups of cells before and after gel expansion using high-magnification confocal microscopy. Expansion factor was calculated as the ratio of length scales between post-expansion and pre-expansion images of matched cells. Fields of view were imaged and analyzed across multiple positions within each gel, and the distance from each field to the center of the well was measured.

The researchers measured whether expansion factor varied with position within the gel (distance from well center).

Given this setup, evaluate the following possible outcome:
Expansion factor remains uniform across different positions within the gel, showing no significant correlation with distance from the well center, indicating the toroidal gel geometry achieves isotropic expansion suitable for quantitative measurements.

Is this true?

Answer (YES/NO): YES